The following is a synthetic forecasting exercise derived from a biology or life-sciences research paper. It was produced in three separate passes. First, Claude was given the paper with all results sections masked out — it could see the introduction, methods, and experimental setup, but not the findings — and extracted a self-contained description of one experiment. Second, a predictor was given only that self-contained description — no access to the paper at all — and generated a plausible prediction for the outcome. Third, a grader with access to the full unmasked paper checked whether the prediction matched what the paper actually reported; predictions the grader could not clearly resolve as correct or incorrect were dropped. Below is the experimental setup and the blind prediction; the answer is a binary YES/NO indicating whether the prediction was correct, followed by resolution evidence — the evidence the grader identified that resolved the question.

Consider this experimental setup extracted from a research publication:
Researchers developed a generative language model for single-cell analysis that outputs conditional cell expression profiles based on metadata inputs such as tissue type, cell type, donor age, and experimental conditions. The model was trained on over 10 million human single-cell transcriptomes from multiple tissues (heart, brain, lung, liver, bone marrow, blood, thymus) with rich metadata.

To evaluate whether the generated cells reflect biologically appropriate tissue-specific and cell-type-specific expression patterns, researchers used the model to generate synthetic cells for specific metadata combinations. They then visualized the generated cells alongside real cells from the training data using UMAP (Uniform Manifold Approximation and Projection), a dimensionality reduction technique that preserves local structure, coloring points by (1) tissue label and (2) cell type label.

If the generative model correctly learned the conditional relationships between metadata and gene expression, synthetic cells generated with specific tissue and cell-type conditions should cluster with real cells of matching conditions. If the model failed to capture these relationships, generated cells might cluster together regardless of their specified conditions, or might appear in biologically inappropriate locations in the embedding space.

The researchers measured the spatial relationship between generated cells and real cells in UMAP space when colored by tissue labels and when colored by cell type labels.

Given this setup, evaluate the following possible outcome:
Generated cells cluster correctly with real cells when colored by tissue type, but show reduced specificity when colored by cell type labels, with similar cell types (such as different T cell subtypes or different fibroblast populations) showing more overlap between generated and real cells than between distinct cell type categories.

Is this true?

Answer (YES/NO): NO